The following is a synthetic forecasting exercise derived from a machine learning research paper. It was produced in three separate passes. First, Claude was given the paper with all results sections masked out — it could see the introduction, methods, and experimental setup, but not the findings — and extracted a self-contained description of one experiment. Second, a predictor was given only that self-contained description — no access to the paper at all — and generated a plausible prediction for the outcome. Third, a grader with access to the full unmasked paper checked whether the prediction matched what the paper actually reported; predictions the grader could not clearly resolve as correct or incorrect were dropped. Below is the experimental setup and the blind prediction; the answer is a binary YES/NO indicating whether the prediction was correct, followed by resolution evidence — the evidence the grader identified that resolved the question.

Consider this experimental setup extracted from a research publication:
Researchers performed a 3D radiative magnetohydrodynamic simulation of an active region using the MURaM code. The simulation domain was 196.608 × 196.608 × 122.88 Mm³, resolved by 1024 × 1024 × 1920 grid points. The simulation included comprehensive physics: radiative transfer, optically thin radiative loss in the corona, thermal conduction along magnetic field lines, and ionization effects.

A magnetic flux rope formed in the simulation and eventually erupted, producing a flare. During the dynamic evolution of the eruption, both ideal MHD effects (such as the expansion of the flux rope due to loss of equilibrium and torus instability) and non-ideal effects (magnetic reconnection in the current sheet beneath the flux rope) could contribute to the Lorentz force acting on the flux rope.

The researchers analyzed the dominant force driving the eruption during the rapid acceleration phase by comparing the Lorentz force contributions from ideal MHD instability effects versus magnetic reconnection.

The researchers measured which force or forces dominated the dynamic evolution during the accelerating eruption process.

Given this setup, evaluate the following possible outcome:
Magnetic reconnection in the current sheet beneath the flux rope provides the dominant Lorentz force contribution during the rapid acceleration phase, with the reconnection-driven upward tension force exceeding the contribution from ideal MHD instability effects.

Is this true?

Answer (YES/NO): NO